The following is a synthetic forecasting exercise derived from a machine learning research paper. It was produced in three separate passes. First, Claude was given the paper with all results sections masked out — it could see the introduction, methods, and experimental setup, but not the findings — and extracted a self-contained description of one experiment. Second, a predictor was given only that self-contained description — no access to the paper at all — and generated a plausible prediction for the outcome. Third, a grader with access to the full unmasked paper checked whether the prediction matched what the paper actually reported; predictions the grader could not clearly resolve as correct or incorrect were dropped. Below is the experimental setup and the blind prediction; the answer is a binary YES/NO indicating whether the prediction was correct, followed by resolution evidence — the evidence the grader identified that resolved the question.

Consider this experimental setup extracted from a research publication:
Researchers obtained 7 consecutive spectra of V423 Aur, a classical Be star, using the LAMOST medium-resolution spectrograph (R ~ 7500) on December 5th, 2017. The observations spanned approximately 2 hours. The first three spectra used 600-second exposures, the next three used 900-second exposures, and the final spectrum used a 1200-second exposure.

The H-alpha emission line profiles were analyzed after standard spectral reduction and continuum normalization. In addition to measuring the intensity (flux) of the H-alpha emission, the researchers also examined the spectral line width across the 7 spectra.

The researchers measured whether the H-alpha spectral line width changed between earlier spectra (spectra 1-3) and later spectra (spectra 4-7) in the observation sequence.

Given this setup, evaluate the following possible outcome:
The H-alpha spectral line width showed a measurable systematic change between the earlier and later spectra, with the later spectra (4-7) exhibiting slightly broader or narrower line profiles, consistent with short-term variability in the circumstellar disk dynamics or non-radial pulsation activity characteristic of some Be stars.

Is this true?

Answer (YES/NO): YES